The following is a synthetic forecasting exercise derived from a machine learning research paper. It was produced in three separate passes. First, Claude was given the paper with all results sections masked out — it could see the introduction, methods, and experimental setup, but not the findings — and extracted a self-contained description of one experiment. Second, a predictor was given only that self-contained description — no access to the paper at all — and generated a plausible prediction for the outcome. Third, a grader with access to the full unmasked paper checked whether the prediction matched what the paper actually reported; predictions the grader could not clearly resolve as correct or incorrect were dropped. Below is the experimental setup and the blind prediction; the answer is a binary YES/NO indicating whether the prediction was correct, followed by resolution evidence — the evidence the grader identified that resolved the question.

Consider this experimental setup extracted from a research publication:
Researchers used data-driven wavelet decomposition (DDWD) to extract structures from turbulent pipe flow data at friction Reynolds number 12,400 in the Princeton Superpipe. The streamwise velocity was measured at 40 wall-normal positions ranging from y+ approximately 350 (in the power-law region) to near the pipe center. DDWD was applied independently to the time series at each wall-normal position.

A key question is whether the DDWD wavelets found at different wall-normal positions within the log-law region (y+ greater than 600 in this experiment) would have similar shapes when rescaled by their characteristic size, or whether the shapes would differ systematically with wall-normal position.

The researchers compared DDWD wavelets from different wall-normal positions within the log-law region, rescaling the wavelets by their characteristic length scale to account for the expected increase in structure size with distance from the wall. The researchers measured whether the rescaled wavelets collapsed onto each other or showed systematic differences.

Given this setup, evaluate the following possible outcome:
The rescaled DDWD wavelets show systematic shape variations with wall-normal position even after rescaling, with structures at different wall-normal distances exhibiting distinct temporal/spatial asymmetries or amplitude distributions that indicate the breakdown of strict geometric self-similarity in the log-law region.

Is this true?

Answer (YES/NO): NO